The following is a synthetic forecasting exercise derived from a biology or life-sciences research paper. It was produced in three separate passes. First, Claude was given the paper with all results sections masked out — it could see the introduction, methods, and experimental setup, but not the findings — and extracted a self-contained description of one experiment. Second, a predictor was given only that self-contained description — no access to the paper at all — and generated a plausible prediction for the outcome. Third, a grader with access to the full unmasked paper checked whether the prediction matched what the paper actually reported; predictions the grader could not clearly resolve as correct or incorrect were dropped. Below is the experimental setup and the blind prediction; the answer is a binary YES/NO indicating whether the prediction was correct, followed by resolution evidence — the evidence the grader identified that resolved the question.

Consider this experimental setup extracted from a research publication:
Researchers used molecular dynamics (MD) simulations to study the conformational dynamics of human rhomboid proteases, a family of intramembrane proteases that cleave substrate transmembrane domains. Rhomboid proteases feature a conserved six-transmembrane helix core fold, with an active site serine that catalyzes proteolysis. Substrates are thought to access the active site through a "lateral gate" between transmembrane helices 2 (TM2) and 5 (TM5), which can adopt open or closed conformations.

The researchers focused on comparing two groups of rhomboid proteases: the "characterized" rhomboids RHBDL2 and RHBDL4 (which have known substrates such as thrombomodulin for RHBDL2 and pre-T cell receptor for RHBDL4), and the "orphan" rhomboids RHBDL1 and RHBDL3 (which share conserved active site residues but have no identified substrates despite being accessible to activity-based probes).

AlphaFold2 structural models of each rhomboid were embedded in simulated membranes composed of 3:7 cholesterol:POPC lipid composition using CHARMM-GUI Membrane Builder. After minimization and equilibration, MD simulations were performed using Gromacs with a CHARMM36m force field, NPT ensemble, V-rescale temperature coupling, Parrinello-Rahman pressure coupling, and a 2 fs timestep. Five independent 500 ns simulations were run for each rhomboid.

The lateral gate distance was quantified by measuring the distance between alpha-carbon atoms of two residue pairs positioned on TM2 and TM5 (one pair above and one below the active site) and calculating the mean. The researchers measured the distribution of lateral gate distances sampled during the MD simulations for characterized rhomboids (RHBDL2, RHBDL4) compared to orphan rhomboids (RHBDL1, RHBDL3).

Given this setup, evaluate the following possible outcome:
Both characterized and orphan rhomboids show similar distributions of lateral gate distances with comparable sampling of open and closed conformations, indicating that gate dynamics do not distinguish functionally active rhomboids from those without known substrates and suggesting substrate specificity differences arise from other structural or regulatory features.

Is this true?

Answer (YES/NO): NO